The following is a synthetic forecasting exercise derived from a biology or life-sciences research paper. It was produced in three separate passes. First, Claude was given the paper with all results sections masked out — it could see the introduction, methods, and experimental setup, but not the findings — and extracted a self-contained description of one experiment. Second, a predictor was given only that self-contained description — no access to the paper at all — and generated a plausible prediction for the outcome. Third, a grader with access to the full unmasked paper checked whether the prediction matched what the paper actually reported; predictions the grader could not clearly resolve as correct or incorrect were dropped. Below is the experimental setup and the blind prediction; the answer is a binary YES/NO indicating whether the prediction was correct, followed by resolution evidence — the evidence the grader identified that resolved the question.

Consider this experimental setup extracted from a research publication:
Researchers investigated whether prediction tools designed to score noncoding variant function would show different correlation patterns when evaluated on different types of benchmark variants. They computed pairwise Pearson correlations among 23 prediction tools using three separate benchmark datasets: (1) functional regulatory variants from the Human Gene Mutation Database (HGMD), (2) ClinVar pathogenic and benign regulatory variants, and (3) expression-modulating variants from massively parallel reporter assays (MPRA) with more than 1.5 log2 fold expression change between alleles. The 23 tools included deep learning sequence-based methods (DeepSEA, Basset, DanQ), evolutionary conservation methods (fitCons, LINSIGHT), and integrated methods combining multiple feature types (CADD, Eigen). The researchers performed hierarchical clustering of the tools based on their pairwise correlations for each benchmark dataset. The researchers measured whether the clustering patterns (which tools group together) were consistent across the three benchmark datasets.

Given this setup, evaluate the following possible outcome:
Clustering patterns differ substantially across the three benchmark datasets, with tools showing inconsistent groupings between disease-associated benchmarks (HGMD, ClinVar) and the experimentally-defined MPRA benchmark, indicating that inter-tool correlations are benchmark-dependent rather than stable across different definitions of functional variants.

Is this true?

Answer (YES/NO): NO